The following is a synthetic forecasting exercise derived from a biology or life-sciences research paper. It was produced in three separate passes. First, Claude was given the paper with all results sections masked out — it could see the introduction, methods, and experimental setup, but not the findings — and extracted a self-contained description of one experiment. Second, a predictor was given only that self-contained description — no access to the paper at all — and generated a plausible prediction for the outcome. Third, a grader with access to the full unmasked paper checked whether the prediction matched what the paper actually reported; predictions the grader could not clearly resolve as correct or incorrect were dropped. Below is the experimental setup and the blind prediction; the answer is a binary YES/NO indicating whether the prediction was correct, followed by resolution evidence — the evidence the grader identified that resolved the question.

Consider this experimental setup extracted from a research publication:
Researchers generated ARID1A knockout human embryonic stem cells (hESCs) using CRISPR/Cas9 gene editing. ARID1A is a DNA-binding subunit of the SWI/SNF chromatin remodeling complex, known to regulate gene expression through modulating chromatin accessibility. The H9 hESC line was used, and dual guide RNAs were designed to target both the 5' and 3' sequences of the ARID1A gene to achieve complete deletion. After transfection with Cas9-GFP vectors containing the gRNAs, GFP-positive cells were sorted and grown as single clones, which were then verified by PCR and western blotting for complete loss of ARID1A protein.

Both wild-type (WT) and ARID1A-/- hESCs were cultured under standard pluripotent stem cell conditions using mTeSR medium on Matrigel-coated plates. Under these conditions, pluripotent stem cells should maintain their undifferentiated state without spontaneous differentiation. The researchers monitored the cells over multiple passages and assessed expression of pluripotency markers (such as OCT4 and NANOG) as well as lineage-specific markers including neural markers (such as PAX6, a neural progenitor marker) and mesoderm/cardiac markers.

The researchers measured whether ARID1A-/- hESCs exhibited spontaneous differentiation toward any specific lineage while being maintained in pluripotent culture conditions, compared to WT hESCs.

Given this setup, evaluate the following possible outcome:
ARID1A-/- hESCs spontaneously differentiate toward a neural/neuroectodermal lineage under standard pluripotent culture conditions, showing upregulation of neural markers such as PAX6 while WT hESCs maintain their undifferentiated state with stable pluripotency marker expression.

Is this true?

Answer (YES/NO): YES